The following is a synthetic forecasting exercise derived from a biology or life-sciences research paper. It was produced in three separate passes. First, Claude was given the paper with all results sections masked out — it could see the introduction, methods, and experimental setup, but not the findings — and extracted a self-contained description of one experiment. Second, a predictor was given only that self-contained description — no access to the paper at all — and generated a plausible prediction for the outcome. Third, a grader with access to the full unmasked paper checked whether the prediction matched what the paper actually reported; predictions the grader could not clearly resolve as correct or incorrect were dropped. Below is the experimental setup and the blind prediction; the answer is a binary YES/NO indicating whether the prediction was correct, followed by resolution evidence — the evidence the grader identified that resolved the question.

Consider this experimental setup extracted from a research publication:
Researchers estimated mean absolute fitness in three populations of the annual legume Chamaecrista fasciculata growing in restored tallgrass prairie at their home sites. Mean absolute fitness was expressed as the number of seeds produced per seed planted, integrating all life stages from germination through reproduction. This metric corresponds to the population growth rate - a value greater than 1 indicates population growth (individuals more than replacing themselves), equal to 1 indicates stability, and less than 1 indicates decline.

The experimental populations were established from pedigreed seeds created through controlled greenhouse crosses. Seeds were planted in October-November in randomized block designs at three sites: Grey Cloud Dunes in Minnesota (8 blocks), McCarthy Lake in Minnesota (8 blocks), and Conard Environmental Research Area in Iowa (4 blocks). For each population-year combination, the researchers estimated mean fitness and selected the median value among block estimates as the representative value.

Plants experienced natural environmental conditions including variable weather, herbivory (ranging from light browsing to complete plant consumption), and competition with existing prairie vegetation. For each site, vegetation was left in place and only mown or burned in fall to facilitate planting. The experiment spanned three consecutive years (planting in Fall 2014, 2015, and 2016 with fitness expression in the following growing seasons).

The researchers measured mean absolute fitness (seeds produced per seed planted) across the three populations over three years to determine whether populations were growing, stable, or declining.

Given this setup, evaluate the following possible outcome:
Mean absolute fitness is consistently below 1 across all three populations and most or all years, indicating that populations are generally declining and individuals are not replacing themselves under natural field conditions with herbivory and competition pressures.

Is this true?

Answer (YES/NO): NO